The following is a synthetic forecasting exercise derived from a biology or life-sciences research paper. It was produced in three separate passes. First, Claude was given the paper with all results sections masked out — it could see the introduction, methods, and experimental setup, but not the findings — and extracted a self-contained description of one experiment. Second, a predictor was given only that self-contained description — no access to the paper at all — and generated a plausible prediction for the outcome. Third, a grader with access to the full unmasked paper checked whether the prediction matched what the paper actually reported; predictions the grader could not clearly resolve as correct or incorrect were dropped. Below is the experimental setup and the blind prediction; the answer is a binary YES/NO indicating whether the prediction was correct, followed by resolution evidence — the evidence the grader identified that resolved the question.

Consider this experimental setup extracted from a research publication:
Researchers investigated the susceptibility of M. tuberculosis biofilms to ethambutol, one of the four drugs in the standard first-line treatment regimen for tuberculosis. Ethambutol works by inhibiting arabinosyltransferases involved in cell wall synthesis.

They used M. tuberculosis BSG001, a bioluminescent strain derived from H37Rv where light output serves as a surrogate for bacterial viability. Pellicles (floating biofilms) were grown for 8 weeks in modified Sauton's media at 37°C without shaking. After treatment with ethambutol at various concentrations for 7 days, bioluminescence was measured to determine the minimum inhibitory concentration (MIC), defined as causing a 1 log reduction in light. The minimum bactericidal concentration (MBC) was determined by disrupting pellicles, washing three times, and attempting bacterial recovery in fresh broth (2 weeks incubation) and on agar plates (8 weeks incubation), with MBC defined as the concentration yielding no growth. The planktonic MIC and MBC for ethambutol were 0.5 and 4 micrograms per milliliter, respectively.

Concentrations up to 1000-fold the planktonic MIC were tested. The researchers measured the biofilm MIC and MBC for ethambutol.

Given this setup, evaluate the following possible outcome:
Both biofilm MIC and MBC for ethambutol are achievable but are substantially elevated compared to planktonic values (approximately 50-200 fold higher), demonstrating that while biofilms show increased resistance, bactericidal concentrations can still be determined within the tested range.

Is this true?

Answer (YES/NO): NO